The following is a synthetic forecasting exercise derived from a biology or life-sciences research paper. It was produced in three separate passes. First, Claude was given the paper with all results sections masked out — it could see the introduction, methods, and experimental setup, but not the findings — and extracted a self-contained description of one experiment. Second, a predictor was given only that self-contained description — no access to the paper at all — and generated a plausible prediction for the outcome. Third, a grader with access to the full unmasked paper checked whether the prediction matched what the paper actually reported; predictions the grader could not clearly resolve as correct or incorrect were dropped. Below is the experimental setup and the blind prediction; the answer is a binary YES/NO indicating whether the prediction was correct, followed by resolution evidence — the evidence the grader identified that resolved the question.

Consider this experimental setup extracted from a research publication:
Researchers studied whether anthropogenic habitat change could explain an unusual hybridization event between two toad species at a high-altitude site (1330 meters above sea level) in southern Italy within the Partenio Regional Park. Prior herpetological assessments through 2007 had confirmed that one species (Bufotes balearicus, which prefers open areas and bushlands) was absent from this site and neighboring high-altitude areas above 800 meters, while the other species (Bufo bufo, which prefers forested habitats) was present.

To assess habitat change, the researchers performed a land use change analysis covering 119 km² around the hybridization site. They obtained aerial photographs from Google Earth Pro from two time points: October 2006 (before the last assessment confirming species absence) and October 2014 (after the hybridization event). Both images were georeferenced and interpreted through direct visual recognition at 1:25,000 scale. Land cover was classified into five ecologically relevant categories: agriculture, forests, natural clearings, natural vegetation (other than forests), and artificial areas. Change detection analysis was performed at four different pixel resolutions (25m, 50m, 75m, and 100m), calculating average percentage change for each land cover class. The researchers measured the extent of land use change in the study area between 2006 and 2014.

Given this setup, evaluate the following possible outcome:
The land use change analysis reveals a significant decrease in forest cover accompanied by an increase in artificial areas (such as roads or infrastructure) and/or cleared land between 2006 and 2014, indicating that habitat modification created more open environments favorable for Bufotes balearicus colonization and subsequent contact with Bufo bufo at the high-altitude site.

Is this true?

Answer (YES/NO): NO